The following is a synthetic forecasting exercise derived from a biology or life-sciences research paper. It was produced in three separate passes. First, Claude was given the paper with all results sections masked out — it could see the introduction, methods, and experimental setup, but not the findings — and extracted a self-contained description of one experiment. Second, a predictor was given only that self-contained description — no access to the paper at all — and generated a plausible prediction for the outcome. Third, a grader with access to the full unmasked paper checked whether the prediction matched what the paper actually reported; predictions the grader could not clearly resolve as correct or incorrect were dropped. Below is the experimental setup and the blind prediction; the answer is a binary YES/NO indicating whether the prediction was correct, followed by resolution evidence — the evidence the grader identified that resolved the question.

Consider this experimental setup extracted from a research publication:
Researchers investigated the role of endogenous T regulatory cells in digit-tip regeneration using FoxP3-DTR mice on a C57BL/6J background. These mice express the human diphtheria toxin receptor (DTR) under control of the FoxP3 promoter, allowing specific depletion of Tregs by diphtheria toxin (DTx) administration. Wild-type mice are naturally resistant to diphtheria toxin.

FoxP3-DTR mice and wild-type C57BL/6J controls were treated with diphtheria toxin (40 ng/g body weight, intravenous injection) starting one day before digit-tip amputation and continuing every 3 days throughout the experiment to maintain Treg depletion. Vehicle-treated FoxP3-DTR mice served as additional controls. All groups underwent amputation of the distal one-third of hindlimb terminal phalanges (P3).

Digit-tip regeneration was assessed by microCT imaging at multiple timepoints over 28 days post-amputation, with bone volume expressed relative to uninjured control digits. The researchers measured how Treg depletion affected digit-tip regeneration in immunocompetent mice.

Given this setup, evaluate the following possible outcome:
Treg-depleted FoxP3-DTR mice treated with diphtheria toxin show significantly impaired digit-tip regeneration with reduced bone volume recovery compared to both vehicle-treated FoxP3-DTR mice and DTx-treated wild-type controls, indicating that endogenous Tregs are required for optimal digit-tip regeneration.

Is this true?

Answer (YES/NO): YES